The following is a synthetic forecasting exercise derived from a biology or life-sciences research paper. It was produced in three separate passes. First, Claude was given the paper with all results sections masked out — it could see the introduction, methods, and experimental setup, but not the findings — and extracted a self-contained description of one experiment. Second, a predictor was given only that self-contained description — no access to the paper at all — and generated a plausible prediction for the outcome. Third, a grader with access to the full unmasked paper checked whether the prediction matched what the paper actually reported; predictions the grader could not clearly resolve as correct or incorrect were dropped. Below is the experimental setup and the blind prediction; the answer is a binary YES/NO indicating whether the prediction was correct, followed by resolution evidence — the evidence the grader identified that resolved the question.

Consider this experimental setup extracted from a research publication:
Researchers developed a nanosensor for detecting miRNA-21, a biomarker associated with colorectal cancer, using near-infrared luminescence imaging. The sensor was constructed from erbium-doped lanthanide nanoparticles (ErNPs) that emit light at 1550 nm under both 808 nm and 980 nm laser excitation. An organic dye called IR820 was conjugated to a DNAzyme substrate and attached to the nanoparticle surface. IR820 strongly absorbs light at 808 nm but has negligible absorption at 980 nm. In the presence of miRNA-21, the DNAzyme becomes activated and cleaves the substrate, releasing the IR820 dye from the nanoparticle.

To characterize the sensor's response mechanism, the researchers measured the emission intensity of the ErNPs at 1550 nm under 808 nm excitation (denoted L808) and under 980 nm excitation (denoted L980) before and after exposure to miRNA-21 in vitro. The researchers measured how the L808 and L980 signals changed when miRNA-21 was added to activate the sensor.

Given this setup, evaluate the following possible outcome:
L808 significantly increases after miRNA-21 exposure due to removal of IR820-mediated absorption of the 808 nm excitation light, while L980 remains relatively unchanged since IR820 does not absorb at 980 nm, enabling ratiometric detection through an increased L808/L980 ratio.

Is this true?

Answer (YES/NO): YES